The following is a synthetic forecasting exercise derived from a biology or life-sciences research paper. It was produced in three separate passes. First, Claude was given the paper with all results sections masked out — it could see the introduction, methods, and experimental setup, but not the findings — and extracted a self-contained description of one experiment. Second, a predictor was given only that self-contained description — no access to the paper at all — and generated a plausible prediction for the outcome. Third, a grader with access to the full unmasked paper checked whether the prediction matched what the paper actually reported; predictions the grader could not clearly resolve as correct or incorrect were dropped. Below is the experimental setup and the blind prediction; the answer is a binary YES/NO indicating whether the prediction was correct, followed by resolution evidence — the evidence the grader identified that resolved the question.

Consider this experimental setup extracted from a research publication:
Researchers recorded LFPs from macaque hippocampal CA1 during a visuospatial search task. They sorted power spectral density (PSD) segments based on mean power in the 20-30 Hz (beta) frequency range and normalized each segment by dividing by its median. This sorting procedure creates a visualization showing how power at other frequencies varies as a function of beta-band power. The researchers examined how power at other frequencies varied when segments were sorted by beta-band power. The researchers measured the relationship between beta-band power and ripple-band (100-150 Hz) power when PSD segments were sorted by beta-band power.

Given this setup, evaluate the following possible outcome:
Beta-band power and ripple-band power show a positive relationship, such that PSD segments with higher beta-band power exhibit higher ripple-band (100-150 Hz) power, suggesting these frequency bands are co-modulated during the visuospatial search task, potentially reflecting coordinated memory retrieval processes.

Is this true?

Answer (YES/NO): NO